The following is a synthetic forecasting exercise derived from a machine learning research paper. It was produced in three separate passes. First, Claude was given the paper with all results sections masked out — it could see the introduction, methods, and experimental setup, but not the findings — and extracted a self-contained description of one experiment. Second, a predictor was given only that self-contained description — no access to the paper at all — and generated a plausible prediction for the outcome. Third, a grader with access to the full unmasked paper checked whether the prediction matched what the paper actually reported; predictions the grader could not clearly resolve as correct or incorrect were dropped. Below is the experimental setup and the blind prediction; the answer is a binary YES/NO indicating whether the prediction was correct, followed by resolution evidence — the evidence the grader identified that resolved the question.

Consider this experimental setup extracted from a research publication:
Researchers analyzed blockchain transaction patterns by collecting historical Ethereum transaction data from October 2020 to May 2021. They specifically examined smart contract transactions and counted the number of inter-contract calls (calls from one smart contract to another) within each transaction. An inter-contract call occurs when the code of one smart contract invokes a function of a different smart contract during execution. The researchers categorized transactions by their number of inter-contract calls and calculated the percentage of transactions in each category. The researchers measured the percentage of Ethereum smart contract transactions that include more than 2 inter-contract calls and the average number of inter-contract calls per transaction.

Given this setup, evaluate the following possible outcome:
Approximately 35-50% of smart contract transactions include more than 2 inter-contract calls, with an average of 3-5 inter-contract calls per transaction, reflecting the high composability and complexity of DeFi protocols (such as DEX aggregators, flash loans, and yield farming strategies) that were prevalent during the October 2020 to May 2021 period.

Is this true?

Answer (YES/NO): NO